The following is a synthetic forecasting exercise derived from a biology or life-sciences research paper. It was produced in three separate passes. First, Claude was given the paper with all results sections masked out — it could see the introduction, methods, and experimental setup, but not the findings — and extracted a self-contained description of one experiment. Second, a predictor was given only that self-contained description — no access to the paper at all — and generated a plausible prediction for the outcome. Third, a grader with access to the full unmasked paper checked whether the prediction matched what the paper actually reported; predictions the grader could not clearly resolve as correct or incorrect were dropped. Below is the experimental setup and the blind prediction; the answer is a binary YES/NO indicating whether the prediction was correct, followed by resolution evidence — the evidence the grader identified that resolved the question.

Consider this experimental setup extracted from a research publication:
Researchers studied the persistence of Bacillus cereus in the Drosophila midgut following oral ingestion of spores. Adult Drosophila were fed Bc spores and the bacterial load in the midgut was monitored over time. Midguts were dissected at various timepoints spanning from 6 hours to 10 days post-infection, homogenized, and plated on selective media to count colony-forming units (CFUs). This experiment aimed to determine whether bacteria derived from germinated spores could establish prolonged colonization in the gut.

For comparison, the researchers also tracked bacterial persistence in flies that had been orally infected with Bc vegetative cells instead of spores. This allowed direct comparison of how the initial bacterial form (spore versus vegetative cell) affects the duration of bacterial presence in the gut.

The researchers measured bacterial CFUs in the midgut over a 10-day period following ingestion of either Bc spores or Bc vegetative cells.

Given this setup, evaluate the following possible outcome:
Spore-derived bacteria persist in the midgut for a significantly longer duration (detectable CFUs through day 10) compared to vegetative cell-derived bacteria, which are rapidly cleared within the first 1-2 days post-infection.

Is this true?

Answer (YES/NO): YES